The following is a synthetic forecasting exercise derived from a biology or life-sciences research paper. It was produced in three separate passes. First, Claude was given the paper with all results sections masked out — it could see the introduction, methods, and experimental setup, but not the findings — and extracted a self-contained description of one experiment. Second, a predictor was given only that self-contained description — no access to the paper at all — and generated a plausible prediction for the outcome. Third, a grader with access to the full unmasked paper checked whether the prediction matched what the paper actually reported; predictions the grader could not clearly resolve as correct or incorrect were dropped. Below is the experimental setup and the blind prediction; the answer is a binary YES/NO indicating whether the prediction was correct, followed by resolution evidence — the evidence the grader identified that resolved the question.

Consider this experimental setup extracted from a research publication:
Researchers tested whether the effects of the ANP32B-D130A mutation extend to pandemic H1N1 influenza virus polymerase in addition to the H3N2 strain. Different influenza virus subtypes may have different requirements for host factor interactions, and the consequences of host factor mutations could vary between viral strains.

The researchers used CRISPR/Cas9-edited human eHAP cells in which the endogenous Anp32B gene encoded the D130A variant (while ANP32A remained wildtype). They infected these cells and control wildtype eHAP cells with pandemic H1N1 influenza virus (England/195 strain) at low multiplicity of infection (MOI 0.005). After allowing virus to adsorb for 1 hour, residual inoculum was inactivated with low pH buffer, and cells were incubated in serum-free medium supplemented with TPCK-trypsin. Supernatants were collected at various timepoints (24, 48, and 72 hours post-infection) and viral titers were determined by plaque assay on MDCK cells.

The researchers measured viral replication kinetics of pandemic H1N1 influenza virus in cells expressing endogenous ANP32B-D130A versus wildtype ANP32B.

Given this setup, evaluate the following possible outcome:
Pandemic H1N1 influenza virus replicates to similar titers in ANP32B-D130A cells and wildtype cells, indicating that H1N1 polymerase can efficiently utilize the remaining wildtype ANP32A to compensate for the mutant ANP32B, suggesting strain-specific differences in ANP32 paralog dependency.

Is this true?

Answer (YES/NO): NO